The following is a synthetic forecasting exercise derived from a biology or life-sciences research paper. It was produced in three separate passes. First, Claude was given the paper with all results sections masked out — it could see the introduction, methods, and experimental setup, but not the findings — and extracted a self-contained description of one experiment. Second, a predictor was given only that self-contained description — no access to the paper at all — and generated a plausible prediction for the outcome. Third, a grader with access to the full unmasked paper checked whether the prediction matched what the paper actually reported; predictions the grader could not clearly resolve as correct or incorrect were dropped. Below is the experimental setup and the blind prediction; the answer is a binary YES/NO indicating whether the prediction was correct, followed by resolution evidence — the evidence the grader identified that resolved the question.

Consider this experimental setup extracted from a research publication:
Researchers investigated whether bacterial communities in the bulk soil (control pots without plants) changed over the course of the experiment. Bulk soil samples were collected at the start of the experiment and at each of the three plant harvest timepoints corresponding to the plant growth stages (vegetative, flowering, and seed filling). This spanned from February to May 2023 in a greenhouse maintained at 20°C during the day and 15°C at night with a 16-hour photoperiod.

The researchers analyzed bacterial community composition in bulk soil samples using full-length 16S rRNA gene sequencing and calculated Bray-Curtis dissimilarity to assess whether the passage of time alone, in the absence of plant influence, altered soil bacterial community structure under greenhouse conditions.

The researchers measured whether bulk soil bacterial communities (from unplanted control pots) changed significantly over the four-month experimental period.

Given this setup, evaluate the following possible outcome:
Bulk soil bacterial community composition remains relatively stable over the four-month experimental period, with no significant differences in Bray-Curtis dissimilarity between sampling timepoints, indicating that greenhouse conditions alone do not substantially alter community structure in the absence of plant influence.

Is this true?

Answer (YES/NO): YES